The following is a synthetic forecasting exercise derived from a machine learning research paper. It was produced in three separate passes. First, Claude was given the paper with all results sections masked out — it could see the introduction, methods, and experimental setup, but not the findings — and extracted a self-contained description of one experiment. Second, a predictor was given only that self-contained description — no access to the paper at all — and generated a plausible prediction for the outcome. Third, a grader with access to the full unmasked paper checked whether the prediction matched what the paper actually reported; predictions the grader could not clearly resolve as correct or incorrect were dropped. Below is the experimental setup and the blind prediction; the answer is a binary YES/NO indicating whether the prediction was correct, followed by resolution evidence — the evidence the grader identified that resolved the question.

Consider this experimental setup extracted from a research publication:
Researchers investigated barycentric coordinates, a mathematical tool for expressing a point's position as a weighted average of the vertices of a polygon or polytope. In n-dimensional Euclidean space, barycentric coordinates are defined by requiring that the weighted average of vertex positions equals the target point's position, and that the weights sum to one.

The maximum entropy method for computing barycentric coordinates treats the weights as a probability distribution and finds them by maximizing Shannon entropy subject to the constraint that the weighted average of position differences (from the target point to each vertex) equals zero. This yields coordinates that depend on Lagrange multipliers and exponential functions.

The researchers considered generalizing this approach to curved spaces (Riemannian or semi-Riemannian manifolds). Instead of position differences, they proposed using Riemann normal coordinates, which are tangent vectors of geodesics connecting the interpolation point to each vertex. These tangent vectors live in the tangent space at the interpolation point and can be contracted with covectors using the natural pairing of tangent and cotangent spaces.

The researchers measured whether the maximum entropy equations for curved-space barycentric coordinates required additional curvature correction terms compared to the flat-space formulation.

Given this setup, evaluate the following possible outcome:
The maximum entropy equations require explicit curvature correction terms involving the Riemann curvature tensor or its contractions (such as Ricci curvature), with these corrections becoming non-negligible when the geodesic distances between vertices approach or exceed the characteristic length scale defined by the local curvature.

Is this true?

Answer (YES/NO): NO